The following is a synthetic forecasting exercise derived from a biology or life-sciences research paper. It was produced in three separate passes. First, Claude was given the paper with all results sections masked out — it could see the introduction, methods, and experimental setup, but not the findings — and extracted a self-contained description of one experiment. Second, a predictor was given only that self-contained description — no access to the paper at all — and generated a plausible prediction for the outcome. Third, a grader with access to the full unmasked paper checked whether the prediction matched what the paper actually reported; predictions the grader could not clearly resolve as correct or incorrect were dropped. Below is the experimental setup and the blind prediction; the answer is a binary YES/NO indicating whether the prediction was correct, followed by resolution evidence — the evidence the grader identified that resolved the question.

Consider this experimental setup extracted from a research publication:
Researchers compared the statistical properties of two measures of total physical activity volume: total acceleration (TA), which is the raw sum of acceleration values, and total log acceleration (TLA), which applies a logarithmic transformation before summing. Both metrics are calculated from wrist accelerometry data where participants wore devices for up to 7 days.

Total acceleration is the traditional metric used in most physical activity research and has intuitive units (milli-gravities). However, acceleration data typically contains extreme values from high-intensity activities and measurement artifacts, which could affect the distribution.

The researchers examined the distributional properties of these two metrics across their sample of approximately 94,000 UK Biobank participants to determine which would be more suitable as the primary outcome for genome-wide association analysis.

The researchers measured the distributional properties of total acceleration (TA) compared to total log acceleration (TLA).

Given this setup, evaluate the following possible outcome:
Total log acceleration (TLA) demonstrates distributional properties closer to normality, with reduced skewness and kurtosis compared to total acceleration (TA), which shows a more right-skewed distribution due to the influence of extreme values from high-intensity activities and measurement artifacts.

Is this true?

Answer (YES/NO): YES